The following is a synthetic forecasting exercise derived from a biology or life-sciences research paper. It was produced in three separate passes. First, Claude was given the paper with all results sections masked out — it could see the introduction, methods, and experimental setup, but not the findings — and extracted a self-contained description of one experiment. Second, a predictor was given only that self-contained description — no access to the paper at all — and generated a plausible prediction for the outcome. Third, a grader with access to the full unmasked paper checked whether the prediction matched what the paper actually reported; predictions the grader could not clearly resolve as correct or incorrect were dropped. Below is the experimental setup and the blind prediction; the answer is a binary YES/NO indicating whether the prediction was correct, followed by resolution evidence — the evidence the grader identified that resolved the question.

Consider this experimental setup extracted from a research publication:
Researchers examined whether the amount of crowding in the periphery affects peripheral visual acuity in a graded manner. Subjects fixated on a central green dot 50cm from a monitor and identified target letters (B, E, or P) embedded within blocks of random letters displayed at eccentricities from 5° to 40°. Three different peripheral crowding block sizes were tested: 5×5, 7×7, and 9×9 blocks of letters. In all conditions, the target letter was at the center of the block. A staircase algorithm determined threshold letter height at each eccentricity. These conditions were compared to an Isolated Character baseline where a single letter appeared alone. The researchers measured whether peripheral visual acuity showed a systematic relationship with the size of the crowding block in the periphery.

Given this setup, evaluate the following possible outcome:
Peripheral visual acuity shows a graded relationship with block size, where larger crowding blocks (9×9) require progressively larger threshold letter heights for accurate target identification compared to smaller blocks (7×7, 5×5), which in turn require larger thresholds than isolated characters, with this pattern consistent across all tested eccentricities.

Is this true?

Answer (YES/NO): NO